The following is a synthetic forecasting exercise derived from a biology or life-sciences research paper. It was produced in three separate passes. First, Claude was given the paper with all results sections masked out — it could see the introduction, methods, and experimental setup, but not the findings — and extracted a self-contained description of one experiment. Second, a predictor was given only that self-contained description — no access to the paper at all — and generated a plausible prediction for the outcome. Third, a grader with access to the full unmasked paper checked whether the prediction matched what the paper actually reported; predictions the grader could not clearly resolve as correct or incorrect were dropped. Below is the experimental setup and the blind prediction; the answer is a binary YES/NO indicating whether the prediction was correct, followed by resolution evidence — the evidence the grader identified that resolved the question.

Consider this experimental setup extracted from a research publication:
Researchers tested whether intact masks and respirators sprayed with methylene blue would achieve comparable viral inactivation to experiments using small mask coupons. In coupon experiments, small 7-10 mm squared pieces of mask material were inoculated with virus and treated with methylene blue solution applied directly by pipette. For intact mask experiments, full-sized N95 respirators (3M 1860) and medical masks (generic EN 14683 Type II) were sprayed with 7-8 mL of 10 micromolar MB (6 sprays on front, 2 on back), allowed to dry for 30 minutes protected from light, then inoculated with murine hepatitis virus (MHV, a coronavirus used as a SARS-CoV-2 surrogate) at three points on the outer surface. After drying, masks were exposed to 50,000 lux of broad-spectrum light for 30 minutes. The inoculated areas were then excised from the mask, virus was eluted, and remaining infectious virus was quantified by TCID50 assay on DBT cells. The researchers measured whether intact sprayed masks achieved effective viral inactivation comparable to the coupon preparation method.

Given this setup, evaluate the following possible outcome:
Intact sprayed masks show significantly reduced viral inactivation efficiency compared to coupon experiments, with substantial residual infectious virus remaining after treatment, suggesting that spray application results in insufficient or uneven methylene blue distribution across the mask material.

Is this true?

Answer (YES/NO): NO